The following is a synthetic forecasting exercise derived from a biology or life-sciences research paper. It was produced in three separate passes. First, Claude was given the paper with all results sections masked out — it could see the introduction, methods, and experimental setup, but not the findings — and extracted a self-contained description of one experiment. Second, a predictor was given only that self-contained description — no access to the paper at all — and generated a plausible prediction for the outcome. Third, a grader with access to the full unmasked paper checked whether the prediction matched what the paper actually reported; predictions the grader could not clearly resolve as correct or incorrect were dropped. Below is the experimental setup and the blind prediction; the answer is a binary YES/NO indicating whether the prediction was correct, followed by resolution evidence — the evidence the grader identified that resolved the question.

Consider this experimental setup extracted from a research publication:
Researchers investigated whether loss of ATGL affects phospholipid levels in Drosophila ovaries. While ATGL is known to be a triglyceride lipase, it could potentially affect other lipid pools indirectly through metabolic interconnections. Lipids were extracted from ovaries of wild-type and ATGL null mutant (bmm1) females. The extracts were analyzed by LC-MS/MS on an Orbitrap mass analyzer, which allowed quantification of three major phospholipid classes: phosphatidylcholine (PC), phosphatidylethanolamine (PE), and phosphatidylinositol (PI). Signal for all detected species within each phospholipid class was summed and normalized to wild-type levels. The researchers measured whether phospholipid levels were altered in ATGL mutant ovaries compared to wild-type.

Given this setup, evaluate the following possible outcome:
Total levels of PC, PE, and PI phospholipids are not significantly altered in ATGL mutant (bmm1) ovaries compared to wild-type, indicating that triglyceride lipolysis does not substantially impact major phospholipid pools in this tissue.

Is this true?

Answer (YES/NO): YES